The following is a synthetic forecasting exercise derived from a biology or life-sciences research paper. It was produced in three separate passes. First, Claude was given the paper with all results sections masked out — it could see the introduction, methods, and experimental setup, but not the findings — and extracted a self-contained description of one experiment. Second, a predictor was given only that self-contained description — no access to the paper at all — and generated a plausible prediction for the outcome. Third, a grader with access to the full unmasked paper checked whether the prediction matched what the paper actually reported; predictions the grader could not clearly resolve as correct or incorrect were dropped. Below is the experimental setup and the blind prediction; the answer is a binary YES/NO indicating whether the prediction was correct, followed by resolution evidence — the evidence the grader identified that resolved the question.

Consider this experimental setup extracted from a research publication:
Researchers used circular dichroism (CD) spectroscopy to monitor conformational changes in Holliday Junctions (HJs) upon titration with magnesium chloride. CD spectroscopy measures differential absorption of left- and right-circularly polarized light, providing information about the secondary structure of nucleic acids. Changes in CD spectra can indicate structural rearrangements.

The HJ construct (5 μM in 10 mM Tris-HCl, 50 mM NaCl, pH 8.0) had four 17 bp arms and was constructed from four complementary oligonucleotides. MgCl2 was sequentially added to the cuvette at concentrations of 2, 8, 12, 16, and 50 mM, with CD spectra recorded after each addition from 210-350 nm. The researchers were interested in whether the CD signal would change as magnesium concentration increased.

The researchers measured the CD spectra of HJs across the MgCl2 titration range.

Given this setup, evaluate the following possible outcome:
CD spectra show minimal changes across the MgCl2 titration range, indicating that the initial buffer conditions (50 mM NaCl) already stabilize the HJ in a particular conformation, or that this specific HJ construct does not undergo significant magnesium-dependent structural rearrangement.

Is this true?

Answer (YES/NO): NO